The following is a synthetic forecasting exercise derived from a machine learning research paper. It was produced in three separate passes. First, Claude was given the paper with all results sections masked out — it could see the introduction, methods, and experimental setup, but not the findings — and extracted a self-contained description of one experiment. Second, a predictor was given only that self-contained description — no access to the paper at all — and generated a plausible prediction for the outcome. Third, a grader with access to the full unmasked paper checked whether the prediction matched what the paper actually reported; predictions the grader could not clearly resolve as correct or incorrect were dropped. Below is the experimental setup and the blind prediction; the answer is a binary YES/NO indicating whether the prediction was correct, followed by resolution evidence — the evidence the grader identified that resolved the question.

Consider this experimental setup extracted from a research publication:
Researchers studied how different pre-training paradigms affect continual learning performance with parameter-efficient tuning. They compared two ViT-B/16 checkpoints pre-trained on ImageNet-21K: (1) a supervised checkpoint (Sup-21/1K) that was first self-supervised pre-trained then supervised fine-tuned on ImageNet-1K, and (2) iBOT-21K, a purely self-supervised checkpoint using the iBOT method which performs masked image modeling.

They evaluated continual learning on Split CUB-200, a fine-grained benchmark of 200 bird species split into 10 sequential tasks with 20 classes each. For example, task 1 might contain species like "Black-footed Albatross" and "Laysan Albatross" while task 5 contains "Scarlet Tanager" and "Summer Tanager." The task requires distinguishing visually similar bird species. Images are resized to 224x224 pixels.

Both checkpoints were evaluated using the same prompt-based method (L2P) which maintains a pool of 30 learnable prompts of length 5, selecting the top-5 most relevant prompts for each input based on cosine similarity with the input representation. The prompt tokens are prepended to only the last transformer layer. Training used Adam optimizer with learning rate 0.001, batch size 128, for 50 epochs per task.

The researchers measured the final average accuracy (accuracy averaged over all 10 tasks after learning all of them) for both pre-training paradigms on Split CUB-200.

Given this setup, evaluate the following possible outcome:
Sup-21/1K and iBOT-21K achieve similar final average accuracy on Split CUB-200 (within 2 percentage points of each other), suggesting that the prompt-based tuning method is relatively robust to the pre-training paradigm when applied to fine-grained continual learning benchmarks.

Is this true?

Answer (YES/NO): NO